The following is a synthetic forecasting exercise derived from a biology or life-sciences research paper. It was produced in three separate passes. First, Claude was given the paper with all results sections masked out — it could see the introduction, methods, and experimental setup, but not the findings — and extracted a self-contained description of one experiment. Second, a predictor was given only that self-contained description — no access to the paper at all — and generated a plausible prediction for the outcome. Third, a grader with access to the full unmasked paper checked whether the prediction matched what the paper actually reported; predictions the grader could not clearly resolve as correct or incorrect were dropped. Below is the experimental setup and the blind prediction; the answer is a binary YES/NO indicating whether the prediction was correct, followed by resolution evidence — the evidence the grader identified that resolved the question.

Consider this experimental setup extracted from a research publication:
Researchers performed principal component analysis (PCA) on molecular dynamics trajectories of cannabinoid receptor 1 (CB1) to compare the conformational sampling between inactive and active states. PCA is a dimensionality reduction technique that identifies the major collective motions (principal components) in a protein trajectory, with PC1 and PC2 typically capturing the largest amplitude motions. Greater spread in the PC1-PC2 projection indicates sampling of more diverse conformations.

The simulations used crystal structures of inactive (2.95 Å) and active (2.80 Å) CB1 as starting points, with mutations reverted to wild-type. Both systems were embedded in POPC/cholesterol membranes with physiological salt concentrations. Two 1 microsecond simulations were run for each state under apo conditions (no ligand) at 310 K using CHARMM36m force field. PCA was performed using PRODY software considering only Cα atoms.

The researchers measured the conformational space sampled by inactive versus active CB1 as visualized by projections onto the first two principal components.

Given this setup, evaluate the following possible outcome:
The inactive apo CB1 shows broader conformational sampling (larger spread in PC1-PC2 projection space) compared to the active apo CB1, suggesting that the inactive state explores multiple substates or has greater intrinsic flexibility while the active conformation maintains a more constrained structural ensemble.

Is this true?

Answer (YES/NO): YES